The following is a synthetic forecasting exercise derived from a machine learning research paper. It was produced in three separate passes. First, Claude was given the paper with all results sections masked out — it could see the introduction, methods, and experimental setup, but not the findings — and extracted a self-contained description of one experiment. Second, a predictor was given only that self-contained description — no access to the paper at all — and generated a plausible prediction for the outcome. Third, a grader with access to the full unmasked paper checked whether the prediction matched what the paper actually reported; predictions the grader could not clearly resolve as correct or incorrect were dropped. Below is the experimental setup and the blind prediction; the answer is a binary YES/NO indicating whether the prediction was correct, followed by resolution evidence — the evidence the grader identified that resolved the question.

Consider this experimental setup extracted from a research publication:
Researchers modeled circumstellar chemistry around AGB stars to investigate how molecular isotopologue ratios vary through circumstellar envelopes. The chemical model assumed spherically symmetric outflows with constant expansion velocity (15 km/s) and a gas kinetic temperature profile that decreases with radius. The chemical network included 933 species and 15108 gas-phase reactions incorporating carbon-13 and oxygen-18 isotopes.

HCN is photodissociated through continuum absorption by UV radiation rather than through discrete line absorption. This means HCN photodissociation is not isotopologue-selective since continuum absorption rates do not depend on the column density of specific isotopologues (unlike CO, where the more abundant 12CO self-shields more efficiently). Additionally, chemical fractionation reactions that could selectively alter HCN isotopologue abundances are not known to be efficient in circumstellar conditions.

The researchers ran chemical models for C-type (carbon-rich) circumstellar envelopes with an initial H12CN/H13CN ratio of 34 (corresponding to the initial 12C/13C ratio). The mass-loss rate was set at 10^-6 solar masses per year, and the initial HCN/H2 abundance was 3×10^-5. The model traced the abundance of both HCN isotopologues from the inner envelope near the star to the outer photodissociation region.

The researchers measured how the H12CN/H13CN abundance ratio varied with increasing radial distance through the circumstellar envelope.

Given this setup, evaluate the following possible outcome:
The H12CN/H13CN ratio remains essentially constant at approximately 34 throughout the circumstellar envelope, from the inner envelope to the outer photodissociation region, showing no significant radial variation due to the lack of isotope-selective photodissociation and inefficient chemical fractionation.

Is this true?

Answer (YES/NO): YES